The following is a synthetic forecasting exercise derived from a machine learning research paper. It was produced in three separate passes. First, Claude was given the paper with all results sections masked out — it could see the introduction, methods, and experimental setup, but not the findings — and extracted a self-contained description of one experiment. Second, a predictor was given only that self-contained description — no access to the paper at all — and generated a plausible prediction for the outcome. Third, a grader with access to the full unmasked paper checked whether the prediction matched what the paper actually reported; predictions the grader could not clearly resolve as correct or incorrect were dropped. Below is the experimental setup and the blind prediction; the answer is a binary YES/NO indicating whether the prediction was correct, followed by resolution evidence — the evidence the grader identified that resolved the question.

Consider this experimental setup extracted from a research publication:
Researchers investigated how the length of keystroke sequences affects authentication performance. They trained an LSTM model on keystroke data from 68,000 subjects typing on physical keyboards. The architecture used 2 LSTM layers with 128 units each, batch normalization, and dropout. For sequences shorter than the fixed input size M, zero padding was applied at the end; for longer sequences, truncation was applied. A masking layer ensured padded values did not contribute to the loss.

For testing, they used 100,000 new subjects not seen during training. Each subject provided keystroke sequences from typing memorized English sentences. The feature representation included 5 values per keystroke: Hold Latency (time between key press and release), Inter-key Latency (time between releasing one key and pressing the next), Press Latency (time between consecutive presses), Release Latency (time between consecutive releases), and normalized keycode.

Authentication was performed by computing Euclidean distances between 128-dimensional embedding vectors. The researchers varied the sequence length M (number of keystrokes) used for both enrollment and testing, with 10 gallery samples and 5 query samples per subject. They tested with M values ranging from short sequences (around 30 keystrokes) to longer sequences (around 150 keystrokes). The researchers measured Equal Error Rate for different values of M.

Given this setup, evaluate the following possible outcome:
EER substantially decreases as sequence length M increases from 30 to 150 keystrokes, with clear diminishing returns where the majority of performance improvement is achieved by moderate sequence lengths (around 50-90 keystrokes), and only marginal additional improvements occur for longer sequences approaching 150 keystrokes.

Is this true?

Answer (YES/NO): YES